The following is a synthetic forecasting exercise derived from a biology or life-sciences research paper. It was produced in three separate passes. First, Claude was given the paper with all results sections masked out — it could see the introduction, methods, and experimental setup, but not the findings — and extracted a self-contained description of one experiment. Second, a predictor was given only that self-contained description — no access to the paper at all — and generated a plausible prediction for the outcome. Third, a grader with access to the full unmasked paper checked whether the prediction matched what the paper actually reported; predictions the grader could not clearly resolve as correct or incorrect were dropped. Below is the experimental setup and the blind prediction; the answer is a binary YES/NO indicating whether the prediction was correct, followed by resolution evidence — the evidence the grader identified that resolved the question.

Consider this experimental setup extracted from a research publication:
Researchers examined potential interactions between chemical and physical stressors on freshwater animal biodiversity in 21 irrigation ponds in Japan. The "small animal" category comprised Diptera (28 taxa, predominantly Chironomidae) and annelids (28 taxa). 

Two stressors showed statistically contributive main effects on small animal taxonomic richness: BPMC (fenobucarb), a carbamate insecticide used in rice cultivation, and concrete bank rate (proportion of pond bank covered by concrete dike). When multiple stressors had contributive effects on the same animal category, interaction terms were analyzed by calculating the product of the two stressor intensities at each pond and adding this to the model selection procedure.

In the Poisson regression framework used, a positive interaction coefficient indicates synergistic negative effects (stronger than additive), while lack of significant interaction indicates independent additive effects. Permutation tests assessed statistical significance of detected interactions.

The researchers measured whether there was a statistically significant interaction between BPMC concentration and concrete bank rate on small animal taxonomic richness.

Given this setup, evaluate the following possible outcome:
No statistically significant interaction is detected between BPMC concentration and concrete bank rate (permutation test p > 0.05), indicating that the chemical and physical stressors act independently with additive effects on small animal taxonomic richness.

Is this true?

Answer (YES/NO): NO